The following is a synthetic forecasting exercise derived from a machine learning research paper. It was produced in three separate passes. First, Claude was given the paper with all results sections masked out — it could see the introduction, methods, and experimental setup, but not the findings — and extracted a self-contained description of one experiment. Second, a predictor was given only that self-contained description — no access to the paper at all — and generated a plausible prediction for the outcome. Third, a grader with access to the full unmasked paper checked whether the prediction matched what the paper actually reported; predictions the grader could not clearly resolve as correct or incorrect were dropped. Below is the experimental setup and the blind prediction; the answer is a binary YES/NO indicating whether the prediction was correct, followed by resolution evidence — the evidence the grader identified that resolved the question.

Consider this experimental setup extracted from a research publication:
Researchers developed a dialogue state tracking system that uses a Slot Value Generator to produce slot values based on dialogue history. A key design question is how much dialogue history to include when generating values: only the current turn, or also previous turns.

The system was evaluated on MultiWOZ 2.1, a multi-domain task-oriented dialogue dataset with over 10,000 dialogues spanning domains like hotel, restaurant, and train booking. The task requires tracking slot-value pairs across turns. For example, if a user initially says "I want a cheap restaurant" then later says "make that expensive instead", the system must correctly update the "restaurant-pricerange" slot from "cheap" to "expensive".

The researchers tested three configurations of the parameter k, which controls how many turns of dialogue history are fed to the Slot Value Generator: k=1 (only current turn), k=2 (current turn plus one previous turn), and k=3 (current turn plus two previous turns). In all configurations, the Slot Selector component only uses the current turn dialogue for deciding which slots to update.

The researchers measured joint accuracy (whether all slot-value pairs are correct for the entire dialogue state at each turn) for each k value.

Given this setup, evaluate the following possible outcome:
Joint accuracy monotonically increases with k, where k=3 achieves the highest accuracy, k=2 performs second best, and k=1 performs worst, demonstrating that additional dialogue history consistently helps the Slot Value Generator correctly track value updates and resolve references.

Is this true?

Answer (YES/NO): NO